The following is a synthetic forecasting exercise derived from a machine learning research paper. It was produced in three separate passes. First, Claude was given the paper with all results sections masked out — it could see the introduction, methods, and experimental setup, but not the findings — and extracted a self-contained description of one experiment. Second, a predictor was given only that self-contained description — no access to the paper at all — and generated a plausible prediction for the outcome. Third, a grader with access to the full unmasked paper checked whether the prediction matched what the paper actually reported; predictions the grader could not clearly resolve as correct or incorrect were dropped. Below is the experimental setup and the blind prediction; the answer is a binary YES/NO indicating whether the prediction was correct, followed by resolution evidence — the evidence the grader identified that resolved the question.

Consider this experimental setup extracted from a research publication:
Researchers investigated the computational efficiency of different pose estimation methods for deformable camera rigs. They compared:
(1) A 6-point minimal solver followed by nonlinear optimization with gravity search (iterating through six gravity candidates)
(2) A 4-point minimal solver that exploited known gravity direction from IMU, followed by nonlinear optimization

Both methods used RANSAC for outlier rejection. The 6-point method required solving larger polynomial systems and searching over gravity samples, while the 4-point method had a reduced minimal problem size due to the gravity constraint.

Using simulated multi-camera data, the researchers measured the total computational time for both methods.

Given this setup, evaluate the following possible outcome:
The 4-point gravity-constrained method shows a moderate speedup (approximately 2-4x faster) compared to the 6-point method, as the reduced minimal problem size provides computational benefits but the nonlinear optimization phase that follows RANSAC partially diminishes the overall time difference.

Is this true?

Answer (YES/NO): NO